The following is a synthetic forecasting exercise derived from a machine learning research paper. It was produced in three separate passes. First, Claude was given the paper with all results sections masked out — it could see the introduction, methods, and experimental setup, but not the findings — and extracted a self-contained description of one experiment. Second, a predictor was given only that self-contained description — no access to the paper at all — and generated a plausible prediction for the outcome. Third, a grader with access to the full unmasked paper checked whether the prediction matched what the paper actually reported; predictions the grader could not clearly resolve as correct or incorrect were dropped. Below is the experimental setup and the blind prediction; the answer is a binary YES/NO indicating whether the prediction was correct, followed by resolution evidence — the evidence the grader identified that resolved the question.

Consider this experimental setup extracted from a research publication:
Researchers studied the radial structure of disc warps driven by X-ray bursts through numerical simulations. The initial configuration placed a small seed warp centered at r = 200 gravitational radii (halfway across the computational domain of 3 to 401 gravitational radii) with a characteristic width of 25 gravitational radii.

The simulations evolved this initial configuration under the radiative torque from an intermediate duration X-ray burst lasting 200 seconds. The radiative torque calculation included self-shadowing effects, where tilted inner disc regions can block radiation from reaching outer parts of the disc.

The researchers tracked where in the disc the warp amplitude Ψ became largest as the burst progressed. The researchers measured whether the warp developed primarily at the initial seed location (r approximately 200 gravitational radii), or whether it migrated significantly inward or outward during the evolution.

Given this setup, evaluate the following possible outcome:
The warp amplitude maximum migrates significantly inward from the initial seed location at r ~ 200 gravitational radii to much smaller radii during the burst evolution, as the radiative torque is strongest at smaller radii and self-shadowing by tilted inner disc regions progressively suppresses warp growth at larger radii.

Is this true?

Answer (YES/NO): YES